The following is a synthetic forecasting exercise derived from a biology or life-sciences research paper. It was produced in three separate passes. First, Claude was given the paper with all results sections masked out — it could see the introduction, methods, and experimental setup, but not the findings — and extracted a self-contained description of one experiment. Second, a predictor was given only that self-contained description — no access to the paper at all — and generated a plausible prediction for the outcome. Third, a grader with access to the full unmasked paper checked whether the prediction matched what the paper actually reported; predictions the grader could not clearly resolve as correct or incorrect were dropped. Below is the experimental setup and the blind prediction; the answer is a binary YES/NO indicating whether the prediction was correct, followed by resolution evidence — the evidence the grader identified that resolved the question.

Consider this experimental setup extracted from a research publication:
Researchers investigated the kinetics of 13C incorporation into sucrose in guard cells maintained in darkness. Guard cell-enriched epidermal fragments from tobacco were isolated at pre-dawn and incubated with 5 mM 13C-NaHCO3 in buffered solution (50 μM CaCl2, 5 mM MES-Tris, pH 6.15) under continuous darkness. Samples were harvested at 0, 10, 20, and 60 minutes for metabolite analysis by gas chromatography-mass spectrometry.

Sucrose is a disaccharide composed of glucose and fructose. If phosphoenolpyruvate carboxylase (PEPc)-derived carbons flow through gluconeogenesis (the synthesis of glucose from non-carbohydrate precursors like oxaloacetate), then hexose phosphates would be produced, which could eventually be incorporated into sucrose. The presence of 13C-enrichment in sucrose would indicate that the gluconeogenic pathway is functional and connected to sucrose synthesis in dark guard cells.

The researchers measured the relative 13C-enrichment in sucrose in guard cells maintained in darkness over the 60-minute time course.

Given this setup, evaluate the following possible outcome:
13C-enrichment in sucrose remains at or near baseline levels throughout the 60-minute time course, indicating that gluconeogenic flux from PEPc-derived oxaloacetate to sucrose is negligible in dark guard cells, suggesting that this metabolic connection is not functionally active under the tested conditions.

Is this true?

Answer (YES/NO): NO